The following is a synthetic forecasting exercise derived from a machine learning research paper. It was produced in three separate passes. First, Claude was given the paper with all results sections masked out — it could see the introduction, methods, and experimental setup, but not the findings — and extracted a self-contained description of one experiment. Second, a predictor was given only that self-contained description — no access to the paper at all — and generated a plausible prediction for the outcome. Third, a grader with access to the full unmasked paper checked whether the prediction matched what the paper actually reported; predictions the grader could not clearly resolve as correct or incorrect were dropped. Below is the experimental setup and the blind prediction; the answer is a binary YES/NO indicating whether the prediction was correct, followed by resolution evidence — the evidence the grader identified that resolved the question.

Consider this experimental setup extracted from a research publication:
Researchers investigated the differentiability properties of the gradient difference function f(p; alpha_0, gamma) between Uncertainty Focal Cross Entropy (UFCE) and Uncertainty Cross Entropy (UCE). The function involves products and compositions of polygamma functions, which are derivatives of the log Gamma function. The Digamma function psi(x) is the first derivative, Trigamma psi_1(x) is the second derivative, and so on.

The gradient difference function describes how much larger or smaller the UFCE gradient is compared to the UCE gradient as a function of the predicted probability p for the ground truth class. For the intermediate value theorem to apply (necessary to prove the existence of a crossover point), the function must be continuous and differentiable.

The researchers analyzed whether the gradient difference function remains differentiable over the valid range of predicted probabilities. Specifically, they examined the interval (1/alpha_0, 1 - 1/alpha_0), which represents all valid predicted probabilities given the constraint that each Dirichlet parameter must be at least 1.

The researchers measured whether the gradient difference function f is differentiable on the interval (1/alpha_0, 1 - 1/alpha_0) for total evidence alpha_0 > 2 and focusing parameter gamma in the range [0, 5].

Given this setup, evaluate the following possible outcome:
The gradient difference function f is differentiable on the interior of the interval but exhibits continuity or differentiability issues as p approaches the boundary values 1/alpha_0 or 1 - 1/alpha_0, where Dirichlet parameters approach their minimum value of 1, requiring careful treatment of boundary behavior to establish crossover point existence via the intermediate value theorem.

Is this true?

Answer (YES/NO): NO